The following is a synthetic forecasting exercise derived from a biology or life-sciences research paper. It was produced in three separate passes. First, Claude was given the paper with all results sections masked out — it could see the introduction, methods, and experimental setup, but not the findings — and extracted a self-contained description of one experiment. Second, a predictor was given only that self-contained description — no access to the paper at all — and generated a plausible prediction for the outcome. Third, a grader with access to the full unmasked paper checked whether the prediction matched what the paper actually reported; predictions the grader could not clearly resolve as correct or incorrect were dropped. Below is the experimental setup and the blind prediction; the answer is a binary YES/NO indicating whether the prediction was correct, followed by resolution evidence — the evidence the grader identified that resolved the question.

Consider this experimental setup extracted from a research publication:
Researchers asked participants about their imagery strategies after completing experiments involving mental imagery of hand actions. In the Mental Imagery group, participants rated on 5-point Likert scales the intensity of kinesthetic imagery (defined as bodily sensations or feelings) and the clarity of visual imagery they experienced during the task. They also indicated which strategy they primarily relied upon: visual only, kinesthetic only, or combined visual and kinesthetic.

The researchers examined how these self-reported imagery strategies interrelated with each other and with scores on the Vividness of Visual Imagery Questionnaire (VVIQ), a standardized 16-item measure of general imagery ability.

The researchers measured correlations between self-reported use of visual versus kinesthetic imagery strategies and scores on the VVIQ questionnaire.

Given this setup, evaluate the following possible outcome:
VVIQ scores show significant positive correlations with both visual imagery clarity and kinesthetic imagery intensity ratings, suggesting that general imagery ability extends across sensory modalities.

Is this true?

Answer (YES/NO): NO